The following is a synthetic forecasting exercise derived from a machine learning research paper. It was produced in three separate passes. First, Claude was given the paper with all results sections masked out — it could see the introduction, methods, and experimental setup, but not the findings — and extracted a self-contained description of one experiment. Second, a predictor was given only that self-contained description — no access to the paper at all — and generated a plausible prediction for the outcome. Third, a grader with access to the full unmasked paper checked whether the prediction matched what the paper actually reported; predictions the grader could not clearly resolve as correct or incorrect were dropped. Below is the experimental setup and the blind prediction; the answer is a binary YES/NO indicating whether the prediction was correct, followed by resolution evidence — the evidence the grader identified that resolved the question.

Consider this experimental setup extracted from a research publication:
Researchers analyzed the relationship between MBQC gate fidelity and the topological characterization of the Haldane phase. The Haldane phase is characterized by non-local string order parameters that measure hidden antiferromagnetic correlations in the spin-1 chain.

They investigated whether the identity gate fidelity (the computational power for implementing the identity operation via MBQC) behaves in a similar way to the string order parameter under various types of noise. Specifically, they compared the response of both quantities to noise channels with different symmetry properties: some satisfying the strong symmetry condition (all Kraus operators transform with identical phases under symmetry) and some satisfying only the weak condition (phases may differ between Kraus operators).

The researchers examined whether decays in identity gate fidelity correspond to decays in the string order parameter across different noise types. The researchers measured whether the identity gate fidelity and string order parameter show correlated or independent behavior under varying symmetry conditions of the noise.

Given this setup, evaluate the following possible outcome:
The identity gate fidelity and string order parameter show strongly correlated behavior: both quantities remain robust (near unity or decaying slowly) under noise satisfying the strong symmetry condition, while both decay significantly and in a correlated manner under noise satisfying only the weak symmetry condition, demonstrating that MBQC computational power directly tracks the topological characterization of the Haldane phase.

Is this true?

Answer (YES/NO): YES